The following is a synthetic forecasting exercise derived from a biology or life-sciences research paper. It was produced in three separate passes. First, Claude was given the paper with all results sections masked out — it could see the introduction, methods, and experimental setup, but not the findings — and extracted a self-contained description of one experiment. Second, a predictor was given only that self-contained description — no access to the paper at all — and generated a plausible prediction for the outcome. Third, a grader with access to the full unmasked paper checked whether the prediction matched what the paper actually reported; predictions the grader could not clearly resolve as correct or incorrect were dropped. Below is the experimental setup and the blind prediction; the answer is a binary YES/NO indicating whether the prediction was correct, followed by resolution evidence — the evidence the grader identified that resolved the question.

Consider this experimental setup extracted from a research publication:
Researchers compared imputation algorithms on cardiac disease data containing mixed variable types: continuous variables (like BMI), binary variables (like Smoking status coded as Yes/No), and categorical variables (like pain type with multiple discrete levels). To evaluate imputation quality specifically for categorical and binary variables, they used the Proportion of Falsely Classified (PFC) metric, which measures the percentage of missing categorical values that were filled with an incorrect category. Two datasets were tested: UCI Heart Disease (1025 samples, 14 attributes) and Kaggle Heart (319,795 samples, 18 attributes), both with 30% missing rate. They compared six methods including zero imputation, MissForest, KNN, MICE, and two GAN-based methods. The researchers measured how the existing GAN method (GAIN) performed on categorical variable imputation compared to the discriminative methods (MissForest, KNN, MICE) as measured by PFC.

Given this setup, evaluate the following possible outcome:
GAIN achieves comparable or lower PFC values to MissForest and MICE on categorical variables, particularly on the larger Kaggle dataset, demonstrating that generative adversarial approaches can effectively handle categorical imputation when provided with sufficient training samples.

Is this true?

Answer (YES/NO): YES